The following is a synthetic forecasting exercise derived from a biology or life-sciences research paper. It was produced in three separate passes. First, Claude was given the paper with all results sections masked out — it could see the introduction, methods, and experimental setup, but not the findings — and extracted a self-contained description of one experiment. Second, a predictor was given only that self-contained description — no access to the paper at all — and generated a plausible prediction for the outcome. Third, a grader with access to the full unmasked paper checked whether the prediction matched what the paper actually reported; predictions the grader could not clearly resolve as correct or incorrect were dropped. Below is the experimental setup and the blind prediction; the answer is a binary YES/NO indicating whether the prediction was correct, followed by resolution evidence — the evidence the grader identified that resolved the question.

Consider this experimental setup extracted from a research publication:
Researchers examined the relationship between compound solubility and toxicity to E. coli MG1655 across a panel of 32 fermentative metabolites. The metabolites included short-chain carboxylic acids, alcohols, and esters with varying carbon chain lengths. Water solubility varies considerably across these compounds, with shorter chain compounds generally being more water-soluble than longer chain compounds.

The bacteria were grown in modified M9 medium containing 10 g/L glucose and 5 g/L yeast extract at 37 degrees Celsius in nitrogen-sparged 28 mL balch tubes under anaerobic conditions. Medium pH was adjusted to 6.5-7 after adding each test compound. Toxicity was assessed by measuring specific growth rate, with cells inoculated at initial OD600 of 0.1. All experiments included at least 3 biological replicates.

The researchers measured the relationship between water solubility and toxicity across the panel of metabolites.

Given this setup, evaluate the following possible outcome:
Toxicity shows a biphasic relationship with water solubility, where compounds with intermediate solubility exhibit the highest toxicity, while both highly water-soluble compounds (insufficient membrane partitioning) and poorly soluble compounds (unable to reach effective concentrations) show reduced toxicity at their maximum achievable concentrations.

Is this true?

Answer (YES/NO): NO